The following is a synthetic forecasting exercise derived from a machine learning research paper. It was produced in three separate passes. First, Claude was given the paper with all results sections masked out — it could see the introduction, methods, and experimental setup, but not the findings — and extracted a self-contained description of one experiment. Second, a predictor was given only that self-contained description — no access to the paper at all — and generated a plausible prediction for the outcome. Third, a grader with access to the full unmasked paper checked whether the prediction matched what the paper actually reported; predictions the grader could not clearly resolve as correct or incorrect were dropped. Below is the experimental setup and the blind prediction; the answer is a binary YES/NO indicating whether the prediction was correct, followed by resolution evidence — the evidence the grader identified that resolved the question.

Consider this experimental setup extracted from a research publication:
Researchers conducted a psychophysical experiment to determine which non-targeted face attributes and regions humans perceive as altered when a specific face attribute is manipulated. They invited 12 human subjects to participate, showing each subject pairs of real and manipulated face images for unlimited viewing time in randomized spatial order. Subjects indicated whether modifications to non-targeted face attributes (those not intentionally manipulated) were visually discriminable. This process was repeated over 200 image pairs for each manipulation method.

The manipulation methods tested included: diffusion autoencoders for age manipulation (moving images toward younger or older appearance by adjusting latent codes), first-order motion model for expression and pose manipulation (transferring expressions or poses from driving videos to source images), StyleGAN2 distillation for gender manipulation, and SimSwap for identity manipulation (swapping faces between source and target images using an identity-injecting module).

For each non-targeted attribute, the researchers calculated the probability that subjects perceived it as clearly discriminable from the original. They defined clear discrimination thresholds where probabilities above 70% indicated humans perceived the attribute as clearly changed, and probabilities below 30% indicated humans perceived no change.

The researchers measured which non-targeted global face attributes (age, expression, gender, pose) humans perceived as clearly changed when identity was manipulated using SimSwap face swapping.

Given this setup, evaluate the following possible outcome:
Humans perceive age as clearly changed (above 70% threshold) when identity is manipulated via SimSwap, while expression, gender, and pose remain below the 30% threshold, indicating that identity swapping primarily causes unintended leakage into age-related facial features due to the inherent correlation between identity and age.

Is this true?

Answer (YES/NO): NO